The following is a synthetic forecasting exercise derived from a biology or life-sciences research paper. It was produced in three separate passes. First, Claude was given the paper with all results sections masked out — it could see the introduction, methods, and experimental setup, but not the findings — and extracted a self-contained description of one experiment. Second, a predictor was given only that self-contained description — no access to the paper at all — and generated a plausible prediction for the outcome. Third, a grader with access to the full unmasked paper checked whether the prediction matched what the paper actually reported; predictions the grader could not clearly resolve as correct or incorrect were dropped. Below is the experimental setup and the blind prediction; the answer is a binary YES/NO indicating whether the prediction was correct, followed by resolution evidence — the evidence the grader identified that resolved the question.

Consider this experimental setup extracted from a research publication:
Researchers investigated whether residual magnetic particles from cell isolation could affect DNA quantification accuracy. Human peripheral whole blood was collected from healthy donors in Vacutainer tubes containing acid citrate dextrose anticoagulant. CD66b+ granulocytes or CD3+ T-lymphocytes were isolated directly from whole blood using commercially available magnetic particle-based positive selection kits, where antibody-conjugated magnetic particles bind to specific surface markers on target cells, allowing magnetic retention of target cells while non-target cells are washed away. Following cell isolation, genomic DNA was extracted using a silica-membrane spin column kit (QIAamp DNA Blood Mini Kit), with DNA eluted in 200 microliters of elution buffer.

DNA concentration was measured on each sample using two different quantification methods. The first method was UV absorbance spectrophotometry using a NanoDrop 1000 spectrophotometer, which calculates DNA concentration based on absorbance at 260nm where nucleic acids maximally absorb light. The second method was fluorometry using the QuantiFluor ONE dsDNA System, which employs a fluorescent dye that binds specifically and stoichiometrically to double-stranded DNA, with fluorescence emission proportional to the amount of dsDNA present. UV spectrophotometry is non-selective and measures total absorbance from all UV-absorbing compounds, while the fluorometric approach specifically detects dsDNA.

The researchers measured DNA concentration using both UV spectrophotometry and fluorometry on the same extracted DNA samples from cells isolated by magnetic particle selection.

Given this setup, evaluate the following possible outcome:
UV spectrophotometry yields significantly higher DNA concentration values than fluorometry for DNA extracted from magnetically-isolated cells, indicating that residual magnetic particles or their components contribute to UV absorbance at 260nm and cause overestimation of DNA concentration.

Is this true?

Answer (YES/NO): YES